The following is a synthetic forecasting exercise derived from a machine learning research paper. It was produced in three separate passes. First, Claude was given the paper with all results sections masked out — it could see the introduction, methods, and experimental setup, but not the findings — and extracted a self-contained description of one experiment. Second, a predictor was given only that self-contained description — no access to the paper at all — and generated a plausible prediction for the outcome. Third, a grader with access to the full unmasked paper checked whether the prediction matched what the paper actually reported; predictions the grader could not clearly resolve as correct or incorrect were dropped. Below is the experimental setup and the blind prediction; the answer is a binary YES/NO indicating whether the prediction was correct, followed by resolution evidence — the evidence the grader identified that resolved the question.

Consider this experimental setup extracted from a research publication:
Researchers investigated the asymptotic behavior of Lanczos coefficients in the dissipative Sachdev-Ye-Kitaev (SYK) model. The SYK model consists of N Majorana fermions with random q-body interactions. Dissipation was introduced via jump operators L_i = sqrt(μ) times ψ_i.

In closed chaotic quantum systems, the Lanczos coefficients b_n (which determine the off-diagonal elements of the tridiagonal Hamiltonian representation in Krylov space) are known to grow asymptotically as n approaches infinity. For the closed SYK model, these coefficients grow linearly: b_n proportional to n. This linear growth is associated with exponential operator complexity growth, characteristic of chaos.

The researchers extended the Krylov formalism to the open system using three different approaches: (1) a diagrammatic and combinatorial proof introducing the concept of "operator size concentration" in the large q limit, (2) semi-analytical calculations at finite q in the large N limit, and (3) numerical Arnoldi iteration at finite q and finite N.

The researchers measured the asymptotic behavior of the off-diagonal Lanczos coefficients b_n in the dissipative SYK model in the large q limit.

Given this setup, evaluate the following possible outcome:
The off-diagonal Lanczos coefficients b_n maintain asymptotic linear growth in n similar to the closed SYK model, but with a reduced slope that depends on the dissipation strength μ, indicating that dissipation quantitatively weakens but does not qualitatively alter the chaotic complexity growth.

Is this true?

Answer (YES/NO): NO